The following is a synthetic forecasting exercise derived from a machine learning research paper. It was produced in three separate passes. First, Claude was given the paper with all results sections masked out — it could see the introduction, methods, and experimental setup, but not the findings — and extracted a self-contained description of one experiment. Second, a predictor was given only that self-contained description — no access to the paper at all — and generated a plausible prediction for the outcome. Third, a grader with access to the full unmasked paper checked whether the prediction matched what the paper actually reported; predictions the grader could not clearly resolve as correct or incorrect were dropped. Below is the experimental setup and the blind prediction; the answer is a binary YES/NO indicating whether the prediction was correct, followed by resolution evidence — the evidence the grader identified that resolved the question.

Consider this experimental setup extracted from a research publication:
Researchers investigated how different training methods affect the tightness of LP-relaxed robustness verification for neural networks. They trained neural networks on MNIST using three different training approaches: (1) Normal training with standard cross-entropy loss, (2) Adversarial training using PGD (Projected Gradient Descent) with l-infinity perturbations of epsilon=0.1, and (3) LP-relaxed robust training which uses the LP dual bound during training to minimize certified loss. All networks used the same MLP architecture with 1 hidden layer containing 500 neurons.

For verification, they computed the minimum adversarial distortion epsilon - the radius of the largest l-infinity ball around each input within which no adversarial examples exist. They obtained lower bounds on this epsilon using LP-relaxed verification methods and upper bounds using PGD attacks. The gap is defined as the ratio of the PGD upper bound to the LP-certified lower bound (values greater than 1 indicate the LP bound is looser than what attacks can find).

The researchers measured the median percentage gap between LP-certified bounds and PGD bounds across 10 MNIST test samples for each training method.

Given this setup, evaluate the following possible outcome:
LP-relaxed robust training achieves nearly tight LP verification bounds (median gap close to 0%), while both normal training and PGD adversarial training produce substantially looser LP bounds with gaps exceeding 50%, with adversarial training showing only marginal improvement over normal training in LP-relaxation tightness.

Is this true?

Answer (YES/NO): NO